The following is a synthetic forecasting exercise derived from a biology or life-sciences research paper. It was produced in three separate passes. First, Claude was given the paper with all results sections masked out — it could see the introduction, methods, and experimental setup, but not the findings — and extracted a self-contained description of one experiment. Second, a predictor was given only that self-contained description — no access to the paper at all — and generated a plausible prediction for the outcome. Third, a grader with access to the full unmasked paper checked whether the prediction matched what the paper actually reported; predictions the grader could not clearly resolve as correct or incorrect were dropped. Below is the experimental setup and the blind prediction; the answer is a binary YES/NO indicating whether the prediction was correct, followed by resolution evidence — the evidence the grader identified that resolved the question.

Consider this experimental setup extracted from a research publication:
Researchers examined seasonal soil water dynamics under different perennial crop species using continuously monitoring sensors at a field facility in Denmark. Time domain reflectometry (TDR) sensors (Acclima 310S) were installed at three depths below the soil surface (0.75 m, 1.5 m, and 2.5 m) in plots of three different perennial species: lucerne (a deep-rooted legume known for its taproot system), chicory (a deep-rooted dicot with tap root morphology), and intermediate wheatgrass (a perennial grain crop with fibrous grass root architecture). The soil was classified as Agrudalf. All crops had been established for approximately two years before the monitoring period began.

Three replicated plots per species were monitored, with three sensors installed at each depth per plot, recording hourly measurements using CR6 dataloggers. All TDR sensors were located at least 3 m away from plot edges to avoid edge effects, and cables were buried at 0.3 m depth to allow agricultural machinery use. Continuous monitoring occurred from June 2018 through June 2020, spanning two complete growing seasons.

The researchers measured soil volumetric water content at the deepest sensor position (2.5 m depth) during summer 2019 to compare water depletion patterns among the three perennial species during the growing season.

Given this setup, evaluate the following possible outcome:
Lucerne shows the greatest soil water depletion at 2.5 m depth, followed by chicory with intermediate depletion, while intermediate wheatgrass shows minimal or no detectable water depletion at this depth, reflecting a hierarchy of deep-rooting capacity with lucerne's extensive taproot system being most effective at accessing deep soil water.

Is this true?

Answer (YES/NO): NO